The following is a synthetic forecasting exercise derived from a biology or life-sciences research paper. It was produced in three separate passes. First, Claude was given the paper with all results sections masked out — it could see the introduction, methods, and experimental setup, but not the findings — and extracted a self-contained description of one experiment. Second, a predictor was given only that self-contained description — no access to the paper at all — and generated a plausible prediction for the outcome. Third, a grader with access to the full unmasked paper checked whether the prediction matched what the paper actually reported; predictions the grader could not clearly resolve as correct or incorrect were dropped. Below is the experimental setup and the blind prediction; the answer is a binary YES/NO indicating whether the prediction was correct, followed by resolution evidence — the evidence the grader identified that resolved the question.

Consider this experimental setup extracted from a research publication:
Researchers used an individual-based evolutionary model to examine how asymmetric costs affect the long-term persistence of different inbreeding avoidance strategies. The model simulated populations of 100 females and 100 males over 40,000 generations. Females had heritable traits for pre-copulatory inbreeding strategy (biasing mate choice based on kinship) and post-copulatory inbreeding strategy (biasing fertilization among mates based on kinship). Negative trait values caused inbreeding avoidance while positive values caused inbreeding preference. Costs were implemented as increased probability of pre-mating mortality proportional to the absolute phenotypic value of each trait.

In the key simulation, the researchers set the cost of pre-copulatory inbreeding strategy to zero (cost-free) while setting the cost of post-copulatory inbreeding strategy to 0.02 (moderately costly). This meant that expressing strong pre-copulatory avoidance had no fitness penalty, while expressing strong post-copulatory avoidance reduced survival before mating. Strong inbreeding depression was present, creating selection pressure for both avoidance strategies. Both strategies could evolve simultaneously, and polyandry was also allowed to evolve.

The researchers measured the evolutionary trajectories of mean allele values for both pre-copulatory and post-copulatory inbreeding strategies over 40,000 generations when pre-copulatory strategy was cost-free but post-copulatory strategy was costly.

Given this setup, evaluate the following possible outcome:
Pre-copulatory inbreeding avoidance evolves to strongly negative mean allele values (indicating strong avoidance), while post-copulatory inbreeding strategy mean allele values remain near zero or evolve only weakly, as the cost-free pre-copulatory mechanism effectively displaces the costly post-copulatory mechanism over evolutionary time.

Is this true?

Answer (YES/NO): NO